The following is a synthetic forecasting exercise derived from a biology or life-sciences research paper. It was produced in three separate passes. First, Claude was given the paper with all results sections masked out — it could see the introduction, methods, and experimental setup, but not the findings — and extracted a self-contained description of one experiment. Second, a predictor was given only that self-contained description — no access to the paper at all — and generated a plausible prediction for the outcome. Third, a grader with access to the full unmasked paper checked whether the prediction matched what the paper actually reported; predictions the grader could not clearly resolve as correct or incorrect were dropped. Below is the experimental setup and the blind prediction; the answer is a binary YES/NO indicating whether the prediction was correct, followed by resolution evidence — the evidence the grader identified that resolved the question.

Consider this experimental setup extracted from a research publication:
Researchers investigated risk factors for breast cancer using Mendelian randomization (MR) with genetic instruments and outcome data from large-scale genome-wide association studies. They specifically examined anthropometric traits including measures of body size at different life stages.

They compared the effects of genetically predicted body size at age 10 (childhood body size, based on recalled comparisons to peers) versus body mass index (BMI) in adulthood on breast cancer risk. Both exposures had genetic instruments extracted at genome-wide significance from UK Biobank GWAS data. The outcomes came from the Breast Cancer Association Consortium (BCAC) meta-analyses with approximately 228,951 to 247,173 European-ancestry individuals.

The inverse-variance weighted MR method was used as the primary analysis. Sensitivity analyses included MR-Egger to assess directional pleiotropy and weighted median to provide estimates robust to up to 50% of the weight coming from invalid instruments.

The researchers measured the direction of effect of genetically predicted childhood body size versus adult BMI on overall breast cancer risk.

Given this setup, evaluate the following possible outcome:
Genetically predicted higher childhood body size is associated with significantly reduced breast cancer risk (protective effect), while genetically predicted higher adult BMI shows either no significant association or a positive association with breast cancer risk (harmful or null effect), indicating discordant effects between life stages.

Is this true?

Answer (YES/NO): NO